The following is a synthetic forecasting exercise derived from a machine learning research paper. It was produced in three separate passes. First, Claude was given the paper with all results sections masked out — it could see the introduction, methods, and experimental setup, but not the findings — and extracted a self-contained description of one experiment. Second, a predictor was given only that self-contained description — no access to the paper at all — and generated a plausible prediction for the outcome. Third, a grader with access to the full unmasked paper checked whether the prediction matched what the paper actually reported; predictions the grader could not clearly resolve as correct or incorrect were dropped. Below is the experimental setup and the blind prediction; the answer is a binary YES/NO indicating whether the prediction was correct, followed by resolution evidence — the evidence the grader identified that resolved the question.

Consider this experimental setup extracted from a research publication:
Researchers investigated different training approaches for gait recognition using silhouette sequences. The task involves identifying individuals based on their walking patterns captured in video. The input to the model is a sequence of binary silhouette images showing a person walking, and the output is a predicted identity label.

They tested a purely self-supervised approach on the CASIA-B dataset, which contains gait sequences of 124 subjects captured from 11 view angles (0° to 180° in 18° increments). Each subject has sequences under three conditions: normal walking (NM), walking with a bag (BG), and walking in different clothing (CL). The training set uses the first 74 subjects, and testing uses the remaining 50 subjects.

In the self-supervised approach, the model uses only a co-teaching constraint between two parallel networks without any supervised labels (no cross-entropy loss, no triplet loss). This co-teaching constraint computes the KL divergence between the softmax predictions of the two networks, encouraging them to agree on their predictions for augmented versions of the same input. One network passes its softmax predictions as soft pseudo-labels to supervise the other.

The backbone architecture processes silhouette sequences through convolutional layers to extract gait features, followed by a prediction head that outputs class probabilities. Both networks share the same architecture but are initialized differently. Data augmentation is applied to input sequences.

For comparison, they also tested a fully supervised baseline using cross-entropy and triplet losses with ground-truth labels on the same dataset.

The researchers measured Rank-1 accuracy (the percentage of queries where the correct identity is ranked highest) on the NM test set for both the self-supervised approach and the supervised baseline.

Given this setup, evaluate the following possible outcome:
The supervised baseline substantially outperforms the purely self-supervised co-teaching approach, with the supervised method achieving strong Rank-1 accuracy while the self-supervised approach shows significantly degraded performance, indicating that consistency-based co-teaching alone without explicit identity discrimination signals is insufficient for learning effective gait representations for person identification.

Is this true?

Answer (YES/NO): YES